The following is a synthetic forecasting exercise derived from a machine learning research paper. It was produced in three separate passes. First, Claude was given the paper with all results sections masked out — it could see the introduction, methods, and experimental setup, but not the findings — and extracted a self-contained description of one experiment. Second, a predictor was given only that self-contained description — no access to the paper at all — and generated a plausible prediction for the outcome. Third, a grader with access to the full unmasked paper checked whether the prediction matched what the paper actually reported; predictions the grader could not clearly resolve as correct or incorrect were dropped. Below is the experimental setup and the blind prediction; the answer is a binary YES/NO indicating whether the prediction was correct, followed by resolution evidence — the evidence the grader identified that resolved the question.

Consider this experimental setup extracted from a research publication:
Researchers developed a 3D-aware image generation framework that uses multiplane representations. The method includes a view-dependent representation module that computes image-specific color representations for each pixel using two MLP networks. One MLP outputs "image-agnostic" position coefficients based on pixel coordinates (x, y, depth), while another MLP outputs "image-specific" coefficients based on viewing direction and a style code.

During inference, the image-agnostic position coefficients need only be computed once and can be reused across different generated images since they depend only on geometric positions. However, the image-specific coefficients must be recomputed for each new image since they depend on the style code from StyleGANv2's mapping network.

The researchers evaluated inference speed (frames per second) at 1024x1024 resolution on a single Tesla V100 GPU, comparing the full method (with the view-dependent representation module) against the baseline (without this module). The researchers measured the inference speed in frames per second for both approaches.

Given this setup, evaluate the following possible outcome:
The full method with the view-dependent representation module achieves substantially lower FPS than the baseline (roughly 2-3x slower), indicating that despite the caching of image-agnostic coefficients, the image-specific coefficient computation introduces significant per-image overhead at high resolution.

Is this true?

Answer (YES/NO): NO